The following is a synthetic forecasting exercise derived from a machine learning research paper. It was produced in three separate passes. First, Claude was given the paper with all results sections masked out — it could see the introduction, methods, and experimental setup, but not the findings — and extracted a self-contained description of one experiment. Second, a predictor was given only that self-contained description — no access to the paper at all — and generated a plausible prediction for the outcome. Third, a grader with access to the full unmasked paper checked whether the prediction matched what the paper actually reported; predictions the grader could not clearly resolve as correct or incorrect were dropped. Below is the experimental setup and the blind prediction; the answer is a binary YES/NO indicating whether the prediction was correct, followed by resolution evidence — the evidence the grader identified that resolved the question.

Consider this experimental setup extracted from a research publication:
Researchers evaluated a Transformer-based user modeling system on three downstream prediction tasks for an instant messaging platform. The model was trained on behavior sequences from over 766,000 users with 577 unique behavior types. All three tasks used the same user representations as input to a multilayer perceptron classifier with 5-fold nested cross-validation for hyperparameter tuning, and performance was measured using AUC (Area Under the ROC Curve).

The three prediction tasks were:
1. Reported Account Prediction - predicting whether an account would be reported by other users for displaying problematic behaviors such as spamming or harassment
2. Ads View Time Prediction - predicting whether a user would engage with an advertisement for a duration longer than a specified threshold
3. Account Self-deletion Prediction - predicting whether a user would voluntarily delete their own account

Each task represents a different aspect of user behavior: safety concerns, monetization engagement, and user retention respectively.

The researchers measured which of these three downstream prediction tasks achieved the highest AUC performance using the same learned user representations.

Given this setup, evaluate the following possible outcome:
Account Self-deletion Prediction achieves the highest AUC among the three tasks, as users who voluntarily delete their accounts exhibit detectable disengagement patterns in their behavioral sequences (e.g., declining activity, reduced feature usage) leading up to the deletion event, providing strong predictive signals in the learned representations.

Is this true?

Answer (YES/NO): YES